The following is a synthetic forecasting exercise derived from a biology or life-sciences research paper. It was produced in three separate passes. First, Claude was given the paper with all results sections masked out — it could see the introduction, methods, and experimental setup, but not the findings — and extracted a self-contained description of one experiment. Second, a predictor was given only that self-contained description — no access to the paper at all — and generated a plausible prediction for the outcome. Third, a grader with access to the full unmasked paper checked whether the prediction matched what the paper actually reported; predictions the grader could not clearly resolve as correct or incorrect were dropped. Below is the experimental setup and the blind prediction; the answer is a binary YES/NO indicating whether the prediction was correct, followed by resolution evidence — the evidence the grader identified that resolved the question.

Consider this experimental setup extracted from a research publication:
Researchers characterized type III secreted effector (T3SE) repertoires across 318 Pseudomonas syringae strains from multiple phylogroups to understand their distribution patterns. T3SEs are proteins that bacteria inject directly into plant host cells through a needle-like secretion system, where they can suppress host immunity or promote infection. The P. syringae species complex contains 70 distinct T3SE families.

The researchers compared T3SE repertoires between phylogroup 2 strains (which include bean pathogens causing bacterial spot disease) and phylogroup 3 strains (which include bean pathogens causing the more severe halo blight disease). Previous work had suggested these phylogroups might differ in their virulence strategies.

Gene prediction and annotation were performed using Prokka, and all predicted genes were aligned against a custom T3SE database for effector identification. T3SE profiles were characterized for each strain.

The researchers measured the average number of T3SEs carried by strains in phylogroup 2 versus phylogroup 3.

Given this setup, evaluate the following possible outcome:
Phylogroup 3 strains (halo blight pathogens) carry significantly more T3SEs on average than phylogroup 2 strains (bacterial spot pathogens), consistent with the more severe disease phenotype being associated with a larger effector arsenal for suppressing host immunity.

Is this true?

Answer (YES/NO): YES